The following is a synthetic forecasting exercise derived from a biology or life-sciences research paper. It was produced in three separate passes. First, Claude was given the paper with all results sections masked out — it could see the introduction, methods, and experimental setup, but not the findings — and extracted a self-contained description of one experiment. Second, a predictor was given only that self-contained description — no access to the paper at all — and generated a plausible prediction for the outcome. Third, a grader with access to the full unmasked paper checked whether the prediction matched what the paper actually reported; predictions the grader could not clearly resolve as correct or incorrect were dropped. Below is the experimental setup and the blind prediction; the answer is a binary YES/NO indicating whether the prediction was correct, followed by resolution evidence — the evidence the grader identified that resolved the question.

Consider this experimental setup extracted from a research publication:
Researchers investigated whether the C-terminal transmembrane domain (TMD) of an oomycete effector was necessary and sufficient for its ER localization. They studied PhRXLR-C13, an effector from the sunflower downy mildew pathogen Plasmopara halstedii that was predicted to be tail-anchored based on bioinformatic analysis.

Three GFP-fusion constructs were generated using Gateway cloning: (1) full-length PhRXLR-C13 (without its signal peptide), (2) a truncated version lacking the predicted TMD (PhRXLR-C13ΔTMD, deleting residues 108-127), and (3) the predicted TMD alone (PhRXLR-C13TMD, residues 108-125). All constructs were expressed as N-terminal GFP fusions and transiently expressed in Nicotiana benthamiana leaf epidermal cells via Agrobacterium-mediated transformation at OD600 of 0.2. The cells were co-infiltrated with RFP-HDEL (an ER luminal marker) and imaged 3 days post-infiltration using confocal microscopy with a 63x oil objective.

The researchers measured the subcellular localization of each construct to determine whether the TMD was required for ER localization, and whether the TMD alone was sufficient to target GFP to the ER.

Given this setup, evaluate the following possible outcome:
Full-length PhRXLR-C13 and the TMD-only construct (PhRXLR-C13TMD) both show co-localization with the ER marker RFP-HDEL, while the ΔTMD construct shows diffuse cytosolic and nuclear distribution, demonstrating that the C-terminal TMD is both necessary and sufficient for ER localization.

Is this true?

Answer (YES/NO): YES